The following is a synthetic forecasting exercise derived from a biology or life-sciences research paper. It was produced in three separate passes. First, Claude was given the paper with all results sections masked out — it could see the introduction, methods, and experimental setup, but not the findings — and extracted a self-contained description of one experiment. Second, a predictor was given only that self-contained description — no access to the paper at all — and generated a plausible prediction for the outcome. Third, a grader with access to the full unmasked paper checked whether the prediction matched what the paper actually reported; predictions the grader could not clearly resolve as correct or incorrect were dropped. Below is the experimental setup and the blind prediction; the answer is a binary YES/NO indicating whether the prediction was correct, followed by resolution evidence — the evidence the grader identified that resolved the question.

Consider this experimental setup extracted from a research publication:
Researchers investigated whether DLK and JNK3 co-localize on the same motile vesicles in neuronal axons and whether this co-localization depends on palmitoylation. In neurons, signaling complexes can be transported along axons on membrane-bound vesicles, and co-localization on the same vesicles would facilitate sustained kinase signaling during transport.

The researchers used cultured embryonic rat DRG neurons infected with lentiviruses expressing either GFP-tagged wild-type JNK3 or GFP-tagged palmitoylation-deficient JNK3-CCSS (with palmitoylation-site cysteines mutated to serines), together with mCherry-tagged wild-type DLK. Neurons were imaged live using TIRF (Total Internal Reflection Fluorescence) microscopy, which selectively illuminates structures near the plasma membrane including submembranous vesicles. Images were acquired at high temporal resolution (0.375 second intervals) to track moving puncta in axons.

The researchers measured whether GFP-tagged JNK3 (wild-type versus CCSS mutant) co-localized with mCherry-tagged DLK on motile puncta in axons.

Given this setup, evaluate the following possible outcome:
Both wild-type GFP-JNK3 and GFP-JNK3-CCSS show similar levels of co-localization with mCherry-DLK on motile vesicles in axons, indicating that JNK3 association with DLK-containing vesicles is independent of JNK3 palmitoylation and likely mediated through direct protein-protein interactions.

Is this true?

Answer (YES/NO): NO